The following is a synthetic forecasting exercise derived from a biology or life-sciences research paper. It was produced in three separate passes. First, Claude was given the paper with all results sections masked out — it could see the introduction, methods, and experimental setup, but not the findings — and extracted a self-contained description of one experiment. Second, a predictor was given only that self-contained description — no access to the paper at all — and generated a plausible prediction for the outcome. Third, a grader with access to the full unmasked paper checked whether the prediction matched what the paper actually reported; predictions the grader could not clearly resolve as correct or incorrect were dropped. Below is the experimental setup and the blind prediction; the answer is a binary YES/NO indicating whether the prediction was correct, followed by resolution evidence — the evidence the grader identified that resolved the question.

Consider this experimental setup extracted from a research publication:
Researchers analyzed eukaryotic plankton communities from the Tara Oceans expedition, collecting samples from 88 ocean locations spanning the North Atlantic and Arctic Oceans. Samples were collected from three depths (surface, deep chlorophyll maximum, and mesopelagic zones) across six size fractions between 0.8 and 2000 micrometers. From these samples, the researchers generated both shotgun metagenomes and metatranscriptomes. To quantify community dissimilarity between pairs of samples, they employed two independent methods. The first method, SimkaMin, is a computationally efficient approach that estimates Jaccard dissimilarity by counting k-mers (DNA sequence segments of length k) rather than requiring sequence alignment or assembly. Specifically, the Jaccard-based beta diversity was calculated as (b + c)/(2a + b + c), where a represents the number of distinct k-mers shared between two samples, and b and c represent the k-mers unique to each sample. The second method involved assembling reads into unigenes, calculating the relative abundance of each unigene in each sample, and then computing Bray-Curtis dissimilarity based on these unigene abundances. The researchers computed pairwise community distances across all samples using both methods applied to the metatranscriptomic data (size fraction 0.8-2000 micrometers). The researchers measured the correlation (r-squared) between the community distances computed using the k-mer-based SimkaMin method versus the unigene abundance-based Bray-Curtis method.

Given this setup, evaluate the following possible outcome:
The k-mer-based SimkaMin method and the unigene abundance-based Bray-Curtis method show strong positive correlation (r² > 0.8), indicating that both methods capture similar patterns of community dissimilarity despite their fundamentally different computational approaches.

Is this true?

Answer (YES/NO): YES